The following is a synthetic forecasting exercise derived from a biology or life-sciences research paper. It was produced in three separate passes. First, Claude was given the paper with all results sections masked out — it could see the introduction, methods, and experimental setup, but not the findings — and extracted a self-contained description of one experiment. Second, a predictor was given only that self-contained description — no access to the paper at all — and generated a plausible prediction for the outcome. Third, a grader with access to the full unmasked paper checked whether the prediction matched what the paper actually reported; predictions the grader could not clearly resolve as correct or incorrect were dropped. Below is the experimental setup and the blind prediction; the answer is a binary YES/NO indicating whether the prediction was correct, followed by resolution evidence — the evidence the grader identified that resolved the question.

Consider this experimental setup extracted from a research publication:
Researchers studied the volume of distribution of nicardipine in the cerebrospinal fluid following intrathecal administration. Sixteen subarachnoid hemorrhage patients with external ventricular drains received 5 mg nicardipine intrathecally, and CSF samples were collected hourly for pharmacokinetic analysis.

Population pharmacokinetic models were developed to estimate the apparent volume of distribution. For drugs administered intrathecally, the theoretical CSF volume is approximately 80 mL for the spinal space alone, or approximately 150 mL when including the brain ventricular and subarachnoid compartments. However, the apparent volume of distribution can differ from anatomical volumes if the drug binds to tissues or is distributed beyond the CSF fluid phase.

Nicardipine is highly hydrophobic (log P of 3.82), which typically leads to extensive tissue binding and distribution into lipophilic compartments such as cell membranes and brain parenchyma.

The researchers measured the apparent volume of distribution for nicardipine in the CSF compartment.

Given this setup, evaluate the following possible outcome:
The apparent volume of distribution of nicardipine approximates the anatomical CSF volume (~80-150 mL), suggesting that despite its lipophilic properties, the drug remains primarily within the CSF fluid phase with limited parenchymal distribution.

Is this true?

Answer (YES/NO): NO